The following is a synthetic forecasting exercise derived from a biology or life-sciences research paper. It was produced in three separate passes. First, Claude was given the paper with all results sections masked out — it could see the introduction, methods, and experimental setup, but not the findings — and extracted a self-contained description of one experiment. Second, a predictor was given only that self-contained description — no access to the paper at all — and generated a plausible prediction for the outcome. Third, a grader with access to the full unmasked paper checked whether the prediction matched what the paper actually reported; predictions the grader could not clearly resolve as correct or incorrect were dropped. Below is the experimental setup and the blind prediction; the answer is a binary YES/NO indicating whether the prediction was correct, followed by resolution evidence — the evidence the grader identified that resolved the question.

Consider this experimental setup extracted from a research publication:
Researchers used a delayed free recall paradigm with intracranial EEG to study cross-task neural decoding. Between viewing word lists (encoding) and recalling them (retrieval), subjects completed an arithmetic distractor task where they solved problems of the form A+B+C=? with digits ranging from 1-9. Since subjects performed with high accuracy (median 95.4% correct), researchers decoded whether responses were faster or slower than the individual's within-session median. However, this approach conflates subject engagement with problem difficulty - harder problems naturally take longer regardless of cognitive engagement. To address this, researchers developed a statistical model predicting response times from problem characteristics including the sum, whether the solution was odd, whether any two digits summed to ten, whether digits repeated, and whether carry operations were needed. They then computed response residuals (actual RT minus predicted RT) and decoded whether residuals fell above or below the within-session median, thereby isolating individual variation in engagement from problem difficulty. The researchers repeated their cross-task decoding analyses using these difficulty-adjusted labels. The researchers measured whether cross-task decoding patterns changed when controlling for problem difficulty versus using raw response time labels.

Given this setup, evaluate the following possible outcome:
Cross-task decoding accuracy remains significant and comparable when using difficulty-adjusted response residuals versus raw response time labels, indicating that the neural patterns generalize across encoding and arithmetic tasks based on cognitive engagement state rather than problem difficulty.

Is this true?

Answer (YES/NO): NO